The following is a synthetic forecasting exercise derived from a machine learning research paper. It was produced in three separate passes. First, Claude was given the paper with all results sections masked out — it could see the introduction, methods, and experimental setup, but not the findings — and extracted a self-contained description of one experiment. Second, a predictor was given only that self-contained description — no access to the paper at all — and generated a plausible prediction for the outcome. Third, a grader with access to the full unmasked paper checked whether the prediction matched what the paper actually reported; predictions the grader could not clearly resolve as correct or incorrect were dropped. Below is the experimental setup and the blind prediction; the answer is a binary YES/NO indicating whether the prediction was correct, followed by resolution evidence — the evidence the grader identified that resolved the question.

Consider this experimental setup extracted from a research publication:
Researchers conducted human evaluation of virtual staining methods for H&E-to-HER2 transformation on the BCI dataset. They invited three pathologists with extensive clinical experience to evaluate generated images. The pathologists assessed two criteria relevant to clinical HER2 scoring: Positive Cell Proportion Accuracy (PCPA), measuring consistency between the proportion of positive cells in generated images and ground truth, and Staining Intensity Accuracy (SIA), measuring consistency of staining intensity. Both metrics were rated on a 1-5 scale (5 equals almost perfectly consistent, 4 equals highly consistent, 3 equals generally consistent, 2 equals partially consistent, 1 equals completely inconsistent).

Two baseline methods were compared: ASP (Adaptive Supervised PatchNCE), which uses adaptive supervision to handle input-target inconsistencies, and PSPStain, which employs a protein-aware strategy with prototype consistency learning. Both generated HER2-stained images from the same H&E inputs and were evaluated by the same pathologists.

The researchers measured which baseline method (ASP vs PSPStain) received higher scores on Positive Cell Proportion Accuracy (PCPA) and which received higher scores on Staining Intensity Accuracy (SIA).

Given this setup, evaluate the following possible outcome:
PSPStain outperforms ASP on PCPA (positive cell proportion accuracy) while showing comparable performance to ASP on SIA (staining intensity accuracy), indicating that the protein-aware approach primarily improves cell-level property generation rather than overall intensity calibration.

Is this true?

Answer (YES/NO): NO